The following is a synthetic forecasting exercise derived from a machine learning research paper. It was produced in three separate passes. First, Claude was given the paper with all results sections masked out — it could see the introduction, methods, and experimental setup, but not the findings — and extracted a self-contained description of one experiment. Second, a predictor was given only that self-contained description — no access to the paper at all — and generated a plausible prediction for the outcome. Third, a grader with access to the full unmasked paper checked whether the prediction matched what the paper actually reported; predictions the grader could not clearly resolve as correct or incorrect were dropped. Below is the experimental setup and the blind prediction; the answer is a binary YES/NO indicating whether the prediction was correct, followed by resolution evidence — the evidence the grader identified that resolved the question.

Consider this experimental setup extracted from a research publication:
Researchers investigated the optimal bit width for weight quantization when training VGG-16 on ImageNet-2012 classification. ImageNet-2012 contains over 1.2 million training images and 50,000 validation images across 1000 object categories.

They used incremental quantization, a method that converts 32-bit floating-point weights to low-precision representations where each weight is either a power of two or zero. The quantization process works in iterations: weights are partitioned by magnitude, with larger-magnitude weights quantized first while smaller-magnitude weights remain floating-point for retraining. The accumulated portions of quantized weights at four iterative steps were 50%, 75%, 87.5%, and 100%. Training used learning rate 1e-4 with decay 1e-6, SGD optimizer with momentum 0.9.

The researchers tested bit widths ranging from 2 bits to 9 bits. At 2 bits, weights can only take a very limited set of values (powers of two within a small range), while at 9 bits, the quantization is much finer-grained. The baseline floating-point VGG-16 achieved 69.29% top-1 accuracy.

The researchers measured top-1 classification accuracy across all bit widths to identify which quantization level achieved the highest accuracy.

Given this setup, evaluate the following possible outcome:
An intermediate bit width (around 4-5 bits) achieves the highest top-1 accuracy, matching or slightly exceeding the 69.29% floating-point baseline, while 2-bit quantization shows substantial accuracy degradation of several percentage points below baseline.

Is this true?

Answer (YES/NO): NO